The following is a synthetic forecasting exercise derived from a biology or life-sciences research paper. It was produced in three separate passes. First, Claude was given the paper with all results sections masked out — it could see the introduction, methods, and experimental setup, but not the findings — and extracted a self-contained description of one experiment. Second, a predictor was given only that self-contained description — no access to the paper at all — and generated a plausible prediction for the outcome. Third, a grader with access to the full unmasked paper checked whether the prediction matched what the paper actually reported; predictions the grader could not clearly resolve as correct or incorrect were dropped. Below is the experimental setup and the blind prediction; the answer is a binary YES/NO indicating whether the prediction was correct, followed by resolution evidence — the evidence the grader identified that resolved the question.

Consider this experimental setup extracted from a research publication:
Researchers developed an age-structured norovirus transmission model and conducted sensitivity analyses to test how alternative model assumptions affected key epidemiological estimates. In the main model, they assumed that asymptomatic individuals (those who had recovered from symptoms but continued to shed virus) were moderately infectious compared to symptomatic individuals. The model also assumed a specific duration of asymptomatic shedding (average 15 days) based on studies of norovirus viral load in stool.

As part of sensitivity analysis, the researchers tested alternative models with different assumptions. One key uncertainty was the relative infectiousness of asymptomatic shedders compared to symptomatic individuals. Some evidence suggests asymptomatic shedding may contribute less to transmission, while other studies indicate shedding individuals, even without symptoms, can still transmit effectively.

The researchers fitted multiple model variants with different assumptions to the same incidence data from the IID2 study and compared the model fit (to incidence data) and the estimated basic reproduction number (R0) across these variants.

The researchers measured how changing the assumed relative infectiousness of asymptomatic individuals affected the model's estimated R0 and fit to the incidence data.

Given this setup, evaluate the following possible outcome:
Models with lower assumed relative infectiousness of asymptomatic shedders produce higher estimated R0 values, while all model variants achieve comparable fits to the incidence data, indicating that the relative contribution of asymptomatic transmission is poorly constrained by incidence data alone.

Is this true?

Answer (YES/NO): NO